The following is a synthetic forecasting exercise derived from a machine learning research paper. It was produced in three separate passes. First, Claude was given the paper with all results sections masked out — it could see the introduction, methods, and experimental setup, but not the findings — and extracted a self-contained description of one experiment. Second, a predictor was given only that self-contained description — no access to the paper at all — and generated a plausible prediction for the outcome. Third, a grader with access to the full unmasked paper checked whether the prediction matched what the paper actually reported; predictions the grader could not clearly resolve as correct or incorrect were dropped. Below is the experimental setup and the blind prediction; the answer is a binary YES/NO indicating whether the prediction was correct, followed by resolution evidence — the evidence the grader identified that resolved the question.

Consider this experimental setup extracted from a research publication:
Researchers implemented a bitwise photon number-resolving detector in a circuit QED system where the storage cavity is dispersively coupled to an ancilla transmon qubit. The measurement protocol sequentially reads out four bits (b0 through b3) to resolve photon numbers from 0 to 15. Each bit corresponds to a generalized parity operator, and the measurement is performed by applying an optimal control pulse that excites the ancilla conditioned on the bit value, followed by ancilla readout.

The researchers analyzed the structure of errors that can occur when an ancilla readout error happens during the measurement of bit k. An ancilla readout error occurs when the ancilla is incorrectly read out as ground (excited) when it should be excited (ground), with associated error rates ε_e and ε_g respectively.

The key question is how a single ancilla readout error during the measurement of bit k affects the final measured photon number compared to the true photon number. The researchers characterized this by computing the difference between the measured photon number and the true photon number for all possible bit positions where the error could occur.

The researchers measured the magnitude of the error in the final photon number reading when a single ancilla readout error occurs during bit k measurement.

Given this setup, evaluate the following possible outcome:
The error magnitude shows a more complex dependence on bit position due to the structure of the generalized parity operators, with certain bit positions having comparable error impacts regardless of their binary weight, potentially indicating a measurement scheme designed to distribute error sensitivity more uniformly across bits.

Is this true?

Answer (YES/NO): NO